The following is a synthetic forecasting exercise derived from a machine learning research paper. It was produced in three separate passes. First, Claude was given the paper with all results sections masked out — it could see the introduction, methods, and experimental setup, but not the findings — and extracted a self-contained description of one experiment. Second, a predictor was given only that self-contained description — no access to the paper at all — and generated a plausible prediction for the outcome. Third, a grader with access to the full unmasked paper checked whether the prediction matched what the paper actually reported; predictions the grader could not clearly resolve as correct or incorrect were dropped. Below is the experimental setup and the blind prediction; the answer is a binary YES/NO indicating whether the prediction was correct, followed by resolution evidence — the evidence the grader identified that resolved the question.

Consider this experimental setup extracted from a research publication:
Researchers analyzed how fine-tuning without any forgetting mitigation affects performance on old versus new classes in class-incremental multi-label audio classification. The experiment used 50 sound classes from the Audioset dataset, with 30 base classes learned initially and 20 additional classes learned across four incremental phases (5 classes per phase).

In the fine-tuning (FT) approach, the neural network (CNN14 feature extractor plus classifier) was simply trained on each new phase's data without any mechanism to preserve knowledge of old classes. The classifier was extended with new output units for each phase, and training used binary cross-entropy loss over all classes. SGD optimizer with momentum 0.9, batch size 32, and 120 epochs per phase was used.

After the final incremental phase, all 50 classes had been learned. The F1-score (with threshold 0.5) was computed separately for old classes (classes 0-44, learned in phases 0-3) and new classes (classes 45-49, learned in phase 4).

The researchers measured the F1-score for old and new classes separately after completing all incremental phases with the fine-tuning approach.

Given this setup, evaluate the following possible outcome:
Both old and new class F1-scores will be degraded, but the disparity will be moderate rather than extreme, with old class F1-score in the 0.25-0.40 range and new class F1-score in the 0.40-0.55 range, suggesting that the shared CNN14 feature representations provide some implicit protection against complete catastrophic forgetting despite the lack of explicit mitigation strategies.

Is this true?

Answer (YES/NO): NO